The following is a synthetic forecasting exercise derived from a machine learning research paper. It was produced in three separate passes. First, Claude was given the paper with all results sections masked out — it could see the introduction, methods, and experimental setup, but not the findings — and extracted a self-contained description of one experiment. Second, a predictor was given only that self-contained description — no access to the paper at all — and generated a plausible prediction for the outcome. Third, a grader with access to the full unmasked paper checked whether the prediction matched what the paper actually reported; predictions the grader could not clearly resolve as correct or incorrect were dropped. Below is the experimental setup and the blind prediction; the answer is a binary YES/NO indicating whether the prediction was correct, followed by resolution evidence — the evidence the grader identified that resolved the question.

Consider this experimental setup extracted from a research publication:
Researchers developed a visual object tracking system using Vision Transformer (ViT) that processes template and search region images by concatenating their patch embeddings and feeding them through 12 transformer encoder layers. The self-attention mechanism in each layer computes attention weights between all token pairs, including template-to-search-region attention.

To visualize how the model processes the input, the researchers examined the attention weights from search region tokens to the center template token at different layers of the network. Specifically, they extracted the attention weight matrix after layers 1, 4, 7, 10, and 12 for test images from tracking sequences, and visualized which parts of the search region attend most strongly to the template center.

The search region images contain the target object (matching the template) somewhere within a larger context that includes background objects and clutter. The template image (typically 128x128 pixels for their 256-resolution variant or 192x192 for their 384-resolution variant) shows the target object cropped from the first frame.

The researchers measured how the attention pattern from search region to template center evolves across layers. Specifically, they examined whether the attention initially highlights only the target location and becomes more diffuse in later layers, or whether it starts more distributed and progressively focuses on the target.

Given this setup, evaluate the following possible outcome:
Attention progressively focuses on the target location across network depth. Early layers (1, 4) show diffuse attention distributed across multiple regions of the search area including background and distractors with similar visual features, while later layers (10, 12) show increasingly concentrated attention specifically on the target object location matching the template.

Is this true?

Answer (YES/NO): NO